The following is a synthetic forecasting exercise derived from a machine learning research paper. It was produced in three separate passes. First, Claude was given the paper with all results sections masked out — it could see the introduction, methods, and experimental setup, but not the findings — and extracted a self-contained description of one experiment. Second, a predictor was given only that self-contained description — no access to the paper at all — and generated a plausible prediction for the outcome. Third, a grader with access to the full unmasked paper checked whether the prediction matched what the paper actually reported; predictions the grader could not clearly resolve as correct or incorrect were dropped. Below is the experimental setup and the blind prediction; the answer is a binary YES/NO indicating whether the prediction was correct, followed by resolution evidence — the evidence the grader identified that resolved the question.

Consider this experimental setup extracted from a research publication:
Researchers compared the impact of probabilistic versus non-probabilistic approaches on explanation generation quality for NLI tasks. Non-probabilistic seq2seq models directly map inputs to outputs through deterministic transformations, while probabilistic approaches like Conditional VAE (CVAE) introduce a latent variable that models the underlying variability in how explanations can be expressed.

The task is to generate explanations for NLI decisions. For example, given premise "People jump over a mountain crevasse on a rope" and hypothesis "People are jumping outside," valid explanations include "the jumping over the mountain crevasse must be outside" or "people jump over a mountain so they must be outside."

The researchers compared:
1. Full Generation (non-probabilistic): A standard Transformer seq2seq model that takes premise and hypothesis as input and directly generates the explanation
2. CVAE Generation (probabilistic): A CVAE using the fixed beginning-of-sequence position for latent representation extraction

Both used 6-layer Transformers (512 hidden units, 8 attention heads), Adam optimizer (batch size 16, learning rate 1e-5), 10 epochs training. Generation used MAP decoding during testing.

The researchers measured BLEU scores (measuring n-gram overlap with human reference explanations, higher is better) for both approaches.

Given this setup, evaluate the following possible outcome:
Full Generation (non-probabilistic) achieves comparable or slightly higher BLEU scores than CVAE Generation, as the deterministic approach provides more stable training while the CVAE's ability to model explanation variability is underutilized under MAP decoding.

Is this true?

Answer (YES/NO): NO